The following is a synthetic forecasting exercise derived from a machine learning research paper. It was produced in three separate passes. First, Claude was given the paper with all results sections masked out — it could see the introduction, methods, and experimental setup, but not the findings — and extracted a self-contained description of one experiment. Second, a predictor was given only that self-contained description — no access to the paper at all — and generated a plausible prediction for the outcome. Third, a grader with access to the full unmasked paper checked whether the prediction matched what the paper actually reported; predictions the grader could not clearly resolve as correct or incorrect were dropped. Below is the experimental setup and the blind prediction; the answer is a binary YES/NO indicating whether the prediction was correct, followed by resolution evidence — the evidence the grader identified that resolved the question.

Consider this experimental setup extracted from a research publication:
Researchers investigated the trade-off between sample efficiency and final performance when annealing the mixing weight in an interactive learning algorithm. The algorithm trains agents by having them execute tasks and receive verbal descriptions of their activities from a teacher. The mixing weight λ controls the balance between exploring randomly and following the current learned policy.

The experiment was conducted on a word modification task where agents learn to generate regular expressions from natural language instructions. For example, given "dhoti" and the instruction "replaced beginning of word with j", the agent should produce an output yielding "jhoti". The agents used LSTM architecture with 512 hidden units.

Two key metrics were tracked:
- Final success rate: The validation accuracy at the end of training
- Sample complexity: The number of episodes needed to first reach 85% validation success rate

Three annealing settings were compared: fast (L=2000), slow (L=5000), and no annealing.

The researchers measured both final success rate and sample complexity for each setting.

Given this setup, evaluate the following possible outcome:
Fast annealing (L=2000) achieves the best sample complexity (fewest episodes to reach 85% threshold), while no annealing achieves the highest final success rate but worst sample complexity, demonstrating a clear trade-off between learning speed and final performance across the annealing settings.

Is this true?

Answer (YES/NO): YES